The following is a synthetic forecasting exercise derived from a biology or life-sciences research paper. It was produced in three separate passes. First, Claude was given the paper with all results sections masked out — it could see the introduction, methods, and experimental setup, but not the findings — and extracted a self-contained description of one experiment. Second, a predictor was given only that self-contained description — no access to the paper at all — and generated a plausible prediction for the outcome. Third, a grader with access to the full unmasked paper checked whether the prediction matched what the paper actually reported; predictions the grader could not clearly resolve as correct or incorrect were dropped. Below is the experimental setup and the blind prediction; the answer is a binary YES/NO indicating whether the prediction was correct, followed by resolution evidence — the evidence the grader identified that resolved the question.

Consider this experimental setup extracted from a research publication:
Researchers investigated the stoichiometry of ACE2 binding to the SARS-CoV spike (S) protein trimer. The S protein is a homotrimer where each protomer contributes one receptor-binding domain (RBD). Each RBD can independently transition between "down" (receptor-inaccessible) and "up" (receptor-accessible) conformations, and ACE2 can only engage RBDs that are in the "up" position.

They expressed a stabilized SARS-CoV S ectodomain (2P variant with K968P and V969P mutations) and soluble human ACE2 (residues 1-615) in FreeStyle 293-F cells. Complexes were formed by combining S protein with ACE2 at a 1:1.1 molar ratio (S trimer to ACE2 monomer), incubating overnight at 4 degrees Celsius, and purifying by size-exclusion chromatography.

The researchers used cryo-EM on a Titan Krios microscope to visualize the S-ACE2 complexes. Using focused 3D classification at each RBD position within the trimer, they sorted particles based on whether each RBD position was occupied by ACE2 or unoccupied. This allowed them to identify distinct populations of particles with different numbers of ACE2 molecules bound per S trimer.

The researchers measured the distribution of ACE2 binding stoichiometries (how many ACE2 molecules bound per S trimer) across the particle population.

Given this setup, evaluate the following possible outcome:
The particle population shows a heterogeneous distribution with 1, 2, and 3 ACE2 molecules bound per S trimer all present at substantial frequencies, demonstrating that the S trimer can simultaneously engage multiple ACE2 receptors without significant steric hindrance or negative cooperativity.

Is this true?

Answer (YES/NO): NO